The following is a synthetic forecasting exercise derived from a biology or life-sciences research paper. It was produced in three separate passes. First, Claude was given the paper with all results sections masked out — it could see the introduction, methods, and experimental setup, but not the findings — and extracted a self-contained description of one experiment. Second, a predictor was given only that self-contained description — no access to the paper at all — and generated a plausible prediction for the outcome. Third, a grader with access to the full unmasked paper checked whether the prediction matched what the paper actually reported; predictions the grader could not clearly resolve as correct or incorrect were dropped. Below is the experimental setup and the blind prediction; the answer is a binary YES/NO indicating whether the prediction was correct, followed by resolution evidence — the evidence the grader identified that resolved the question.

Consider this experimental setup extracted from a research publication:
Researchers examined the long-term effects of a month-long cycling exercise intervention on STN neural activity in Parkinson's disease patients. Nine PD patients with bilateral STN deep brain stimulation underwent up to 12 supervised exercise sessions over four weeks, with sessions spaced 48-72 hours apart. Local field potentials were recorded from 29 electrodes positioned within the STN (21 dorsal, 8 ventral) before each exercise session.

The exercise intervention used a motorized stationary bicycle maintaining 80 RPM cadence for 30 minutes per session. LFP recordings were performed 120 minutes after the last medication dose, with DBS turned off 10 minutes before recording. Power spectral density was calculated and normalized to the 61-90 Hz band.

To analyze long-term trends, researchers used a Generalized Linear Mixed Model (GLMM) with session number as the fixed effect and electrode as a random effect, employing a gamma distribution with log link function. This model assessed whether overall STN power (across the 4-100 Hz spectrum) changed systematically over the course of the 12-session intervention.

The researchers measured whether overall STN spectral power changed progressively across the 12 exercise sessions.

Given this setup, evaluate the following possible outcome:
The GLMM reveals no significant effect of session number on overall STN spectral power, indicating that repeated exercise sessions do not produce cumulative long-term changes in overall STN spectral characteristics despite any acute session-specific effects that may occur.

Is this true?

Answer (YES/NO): NO